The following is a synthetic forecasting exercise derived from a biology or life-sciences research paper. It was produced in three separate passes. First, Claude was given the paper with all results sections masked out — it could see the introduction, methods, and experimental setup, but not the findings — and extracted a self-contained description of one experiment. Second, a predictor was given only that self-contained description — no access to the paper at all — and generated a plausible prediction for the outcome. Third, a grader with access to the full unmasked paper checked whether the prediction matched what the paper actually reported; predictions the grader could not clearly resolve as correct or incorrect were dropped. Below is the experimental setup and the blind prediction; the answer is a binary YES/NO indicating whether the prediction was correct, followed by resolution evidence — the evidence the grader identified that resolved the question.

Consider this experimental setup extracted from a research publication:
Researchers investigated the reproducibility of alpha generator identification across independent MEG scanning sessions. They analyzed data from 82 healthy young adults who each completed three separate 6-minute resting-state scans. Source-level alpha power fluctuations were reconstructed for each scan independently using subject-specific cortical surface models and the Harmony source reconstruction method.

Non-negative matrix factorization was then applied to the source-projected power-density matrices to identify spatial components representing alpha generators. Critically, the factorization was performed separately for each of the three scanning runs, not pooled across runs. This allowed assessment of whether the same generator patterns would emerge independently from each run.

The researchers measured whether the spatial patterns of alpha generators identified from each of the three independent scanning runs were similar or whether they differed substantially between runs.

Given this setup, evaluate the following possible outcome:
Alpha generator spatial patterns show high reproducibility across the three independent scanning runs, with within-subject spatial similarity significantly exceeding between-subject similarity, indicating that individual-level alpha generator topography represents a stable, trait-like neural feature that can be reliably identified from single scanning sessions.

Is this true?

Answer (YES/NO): YES